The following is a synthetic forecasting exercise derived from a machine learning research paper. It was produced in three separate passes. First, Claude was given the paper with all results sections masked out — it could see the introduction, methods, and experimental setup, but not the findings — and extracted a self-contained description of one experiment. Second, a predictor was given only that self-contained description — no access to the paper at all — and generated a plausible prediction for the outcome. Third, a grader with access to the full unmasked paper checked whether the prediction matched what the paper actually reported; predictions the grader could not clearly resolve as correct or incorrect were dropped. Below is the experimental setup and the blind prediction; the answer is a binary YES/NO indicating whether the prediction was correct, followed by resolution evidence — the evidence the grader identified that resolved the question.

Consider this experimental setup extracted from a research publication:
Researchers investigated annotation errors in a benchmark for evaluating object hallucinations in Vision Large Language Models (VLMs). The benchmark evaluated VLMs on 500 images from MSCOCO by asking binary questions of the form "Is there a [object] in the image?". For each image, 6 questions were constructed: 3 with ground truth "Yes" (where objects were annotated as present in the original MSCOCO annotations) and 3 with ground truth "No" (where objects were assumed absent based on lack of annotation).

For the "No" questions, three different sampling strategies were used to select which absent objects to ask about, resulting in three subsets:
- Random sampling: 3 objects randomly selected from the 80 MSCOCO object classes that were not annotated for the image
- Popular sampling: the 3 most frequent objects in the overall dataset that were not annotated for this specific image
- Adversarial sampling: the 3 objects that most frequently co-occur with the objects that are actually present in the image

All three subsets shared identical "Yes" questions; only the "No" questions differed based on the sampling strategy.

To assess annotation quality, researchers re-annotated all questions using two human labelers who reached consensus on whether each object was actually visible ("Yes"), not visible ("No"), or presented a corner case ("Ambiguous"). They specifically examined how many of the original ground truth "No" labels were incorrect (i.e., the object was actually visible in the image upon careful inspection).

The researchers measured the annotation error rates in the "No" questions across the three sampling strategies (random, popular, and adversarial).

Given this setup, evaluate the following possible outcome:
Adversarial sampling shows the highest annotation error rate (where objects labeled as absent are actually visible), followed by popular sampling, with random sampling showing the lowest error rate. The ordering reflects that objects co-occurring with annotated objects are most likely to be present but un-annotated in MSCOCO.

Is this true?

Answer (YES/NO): NO